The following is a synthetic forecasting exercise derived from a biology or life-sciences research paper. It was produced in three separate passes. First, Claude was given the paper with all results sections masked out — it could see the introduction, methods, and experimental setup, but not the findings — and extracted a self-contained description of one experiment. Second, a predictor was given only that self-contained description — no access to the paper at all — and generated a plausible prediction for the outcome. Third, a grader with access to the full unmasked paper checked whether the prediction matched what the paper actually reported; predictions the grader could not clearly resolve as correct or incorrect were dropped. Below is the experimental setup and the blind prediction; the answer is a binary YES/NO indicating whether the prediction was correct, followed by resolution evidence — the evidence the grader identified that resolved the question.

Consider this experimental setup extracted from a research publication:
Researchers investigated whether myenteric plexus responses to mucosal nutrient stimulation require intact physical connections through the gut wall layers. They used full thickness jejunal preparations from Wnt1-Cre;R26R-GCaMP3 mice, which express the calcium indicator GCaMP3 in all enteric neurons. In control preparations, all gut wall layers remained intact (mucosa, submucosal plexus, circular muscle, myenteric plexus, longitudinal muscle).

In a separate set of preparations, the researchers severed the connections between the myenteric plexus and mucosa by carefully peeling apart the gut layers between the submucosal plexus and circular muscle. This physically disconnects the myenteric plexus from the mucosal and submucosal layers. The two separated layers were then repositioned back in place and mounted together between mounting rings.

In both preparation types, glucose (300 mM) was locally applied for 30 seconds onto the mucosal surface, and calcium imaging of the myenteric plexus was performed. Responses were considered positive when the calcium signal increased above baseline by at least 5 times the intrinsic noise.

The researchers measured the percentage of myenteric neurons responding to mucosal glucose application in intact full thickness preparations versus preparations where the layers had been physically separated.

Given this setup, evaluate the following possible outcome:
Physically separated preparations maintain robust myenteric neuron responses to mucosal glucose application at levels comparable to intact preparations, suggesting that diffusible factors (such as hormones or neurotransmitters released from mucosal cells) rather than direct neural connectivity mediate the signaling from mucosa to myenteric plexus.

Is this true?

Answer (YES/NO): NO